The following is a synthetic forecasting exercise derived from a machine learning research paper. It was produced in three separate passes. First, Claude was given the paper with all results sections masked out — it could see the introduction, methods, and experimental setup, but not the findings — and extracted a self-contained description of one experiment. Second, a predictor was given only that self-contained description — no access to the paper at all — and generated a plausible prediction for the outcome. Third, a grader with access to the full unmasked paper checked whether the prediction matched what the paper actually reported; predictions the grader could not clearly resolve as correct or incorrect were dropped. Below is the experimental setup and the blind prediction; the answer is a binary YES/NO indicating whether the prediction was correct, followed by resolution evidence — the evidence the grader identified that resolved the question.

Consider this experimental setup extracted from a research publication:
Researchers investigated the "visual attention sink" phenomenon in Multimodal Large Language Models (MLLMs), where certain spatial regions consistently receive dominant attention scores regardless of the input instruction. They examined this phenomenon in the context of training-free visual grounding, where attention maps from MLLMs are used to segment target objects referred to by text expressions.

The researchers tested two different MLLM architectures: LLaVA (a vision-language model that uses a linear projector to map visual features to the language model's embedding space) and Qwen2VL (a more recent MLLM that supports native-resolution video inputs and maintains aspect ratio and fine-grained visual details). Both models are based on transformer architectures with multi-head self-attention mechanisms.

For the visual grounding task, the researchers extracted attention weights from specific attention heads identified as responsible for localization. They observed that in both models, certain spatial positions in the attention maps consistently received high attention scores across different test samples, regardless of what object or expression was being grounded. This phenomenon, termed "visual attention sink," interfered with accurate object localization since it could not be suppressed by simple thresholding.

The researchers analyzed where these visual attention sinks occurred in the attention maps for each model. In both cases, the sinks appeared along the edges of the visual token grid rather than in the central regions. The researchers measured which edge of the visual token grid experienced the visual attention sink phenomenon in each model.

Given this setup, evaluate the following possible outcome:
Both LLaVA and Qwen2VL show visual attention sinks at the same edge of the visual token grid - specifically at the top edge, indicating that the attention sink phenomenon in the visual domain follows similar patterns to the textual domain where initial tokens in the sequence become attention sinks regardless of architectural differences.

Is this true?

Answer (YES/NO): NO